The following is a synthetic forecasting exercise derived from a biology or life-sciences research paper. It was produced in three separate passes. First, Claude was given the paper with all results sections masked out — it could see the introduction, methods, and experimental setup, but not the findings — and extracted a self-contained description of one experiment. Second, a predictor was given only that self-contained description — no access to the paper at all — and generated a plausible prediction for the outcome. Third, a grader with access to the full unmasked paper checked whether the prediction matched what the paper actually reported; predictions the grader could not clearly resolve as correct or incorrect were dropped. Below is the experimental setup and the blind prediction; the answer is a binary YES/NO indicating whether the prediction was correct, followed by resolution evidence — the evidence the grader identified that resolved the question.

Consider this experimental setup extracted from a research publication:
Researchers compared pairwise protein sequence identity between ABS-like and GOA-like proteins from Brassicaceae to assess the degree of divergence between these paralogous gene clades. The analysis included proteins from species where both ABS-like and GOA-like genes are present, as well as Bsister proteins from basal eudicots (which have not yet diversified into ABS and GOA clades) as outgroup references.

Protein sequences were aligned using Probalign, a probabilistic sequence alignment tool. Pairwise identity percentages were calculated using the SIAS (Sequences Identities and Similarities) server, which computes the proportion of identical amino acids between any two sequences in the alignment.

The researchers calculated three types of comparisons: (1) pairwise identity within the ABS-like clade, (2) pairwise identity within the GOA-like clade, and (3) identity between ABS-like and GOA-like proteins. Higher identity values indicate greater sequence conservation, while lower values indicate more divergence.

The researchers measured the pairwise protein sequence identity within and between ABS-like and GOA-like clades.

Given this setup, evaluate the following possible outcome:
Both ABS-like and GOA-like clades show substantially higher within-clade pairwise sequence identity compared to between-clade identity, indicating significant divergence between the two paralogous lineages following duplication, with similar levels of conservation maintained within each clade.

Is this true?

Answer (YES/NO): NO